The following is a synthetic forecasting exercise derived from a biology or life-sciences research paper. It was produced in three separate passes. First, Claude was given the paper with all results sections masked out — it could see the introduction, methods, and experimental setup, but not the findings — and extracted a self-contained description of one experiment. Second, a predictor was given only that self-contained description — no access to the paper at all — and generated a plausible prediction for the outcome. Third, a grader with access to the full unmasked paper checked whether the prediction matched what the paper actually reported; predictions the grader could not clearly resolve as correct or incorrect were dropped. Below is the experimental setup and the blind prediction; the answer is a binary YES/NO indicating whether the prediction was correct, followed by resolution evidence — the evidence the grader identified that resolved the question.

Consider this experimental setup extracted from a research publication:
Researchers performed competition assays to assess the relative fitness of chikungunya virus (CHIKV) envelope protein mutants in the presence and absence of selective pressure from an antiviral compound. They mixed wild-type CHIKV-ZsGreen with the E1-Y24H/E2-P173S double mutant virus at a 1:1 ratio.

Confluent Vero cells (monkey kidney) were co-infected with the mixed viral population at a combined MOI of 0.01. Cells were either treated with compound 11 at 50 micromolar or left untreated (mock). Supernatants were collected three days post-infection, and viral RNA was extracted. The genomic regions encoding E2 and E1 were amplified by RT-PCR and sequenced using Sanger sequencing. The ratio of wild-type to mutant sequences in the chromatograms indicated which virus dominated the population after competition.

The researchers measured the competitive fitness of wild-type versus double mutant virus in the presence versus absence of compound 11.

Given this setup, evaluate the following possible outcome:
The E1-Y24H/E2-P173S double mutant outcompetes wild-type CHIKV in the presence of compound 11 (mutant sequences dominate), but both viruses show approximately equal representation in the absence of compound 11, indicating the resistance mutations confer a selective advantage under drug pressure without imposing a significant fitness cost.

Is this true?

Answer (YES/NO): NO